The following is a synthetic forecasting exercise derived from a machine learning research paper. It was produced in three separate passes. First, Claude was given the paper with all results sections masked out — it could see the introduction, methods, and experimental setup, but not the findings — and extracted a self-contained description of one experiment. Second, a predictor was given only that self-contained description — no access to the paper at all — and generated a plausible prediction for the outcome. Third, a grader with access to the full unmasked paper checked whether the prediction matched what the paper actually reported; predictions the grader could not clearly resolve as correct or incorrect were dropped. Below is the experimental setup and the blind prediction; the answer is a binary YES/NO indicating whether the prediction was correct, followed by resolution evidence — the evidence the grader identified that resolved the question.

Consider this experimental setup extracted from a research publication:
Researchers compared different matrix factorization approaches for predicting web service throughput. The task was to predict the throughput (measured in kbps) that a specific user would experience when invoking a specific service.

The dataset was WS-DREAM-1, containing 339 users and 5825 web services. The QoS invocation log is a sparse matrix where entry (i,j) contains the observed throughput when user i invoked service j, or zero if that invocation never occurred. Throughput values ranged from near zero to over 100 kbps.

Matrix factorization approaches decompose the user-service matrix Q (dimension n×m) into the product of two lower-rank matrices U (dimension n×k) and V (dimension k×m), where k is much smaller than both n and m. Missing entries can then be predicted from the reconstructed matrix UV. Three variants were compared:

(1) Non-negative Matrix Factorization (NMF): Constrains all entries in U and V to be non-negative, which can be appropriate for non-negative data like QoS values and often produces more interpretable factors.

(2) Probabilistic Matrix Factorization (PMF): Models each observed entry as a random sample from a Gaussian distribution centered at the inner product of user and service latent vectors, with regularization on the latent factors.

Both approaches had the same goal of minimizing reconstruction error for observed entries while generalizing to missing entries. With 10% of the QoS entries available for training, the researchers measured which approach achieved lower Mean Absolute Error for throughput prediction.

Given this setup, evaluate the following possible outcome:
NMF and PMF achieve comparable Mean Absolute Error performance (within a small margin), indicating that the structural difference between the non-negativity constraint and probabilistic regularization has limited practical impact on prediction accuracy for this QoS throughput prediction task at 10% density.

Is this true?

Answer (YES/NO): NO